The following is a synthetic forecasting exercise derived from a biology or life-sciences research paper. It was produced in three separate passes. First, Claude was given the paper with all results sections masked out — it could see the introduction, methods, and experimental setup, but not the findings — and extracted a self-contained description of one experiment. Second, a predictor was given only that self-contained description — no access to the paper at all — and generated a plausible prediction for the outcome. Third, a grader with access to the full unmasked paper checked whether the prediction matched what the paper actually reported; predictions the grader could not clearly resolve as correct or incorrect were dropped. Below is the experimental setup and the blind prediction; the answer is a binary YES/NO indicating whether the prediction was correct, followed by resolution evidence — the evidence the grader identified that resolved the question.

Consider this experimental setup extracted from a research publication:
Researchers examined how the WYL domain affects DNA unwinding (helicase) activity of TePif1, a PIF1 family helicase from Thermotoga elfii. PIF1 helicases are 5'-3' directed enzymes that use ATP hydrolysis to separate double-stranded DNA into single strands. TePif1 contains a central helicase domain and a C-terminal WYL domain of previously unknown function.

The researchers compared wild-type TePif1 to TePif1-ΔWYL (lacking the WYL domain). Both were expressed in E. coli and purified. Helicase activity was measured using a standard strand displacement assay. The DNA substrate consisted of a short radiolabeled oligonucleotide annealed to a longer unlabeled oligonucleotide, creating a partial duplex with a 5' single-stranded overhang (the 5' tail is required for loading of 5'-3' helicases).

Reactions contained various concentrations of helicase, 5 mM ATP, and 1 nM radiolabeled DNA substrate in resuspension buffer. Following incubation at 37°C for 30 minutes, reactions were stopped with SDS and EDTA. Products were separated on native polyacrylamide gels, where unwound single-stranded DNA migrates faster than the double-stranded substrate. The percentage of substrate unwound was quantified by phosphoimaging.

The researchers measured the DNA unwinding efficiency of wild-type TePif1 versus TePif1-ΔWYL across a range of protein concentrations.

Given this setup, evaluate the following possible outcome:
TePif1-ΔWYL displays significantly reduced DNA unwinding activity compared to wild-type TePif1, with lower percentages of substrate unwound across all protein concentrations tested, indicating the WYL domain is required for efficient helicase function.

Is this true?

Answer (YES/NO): YES